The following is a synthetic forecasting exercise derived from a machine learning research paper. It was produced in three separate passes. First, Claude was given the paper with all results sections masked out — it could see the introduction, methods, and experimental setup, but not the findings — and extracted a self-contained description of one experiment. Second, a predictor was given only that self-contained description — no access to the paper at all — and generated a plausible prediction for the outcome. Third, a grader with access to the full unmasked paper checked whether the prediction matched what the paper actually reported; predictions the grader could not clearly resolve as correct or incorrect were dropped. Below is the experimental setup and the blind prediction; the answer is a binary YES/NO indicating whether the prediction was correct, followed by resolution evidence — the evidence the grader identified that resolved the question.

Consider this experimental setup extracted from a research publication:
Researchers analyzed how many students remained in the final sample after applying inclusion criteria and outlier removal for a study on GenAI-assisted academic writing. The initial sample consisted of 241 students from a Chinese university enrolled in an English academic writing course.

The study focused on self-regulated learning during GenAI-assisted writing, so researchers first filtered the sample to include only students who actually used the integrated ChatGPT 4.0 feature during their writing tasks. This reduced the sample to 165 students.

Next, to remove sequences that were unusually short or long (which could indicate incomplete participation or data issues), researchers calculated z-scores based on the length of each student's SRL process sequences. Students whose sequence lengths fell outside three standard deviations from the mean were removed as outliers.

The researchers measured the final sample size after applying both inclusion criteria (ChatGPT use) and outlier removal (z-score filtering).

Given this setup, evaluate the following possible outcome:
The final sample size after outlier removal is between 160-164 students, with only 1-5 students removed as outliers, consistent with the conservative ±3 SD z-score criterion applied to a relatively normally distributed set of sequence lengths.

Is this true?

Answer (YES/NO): NO